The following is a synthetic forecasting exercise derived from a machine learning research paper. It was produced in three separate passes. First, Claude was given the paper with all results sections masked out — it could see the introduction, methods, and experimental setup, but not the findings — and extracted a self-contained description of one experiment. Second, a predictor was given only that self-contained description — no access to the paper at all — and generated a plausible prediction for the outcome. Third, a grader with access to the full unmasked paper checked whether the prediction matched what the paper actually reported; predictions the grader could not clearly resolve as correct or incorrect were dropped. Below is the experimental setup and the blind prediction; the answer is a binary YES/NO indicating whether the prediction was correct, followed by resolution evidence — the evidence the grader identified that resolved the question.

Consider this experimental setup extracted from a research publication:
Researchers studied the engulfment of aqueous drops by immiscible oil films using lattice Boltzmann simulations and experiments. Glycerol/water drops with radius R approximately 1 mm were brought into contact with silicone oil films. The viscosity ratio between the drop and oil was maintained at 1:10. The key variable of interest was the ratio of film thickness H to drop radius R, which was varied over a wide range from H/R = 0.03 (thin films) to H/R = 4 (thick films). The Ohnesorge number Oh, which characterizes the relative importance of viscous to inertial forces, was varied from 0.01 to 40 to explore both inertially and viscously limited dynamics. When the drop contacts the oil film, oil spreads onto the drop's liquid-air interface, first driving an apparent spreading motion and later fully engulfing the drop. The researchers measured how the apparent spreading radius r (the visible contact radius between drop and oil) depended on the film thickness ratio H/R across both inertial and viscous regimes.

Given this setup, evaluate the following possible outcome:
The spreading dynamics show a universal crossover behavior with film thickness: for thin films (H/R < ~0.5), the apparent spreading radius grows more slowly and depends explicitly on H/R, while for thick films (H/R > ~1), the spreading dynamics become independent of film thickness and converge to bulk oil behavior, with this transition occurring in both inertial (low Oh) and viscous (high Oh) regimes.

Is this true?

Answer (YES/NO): NO